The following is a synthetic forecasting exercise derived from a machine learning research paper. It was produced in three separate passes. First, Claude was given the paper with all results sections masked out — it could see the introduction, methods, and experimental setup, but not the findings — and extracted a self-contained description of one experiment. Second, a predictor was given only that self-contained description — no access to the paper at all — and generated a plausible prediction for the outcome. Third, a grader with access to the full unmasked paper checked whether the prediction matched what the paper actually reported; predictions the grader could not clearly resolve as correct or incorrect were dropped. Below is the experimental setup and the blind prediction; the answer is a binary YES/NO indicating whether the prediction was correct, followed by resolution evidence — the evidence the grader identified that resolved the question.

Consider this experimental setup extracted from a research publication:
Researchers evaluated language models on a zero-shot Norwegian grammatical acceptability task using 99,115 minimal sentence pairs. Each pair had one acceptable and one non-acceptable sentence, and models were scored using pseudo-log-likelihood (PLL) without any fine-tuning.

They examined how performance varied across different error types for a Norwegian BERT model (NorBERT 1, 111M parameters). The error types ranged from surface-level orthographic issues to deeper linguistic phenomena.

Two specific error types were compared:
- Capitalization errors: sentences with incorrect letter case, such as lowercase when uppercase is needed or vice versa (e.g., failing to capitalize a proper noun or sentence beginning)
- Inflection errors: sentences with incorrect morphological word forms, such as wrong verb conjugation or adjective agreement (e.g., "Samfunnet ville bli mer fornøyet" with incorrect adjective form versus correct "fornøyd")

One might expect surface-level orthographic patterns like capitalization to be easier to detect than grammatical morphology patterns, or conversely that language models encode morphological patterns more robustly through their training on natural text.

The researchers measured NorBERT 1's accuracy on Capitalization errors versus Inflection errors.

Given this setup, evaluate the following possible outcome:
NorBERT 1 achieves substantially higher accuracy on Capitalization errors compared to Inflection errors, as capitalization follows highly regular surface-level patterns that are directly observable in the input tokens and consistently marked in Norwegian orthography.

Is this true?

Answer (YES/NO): NO